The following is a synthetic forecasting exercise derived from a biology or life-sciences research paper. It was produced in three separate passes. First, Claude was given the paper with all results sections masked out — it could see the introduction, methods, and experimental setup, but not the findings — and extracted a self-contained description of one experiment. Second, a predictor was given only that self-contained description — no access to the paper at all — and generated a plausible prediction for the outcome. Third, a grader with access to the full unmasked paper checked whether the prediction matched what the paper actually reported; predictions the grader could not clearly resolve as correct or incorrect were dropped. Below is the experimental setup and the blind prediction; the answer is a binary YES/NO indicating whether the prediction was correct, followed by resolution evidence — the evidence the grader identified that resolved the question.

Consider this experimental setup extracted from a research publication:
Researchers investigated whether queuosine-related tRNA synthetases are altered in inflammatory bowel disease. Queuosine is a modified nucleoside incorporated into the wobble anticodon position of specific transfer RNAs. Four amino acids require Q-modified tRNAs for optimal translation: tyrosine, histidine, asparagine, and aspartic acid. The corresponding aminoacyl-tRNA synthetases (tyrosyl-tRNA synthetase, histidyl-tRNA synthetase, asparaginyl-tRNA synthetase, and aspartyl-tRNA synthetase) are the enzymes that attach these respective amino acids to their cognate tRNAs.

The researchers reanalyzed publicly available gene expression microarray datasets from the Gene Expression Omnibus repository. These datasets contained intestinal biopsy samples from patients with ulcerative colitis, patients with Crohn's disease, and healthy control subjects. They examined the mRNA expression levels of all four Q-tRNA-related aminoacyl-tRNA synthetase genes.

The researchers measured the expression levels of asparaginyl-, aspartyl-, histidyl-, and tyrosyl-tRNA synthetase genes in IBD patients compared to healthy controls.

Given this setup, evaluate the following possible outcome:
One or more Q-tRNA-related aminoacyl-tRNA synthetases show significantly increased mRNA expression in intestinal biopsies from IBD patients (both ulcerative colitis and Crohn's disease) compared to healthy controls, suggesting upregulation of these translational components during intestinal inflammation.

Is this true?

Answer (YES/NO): NO